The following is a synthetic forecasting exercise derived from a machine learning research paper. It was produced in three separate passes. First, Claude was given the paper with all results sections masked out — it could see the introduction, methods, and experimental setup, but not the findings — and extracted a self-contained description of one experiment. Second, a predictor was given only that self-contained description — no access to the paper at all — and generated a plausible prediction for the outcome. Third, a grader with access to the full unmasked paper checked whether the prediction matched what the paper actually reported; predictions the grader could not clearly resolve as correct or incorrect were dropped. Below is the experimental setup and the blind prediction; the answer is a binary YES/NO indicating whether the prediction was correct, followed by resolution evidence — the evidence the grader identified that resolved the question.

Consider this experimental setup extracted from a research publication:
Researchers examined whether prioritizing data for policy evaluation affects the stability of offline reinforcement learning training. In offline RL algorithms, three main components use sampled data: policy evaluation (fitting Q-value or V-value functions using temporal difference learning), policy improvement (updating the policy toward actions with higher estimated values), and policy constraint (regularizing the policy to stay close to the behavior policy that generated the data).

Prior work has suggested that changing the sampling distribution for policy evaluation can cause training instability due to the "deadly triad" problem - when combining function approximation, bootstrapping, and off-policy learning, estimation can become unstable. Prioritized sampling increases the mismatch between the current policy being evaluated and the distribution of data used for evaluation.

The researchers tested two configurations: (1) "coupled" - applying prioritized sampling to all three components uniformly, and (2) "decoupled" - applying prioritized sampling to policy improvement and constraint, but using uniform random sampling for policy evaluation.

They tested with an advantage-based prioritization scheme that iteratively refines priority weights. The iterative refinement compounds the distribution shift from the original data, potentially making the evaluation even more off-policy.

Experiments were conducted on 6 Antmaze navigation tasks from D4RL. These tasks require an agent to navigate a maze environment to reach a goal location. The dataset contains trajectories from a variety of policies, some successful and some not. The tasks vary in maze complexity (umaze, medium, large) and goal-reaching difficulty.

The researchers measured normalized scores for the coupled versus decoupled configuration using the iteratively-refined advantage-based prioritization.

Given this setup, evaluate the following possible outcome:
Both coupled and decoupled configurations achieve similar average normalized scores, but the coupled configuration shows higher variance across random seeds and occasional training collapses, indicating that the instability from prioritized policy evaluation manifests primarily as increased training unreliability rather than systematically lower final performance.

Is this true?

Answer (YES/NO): NO